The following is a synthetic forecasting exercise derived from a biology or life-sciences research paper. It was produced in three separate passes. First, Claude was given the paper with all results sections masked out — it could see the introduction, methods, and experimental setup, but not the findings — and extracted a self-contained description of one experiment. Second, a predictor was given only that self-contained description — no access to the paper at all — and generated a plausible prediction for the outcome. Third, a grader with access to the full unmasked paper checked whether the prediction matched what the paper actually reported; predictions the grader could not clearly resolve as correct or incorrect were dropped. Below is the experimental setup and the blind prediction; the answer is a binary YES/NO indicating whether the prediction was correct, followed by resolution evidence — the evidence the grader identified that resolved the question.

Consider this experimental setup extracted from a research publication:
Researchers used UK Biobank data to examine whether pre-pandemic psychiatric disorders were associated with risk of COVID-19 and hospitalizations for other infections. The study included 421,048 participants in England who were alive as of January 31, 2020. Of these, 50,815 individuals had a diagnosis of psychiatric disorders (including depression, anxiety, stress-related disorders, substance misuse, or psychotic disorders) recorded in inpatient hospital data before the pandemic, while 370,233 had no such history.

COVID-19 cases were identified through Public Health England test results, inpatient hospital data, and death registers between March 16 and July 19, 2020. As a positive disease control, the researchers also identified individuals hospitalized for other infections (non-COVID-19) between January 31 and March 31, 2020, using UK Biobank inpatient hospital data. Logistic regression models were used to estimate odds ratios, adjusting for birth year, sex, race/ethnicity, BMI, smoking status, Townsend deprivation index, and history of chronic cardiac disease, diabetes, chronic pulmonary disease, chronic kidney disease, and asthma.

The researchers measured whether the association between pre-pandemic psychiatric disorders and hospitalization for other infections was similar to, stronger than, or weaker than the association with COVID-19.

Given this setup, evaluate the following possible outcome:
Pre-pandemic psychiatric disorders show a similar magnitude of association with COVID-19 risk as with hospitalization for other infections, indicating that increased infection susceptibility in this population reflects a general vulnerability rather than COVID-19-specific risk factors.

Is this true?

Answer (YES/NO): YES